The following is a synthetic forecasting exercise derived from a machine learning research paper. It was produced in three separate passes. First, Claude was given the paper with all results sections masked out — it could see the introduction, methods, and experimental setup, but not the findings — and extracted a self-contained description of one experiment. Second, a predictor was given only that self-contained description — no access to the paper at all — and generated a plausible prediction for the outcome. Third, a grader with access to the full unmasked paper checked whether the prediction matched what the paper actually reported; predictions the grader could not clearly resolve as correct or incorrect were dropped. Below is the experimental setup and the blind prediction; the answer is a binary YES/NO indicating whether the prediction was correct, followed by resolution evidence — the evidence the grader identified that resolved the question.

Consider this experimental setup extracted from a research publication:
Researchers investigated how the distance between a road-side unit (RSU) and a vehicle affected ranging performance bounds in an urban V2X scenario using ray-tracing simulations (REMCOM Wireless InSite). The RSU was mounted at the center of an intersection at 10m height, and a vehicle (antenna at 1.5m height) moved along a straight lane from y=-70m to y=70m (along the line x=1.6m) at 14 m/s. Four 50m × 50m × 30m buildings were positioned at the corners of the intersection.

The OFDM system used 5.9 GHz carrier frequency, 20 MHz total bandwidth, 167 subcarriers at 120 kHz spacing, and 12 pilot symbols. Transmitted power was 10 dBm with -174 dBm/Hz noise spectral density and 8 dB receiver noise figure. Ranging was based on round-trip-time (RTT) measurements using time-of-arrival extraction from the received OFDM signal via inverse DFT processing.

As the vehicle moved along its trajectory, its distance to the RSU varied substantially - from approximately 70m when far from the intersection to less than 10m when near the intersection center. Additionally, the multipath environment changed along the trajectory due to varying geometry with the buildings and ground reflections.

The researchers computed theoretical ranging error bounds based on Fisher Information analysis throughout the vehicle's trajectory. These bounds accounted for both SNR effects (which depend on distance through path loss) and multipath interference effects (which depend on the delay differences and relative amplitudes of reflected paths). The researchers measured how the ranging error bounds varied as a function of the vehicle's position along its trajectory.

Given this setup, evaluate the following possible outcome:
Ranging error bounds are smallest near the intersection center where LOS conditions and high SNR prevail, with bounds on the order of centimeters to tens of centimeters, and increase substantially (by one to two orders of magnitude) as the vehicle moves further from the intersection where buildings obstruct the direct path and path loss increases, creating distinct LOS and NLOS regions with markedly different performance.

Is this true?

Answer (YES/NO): NO